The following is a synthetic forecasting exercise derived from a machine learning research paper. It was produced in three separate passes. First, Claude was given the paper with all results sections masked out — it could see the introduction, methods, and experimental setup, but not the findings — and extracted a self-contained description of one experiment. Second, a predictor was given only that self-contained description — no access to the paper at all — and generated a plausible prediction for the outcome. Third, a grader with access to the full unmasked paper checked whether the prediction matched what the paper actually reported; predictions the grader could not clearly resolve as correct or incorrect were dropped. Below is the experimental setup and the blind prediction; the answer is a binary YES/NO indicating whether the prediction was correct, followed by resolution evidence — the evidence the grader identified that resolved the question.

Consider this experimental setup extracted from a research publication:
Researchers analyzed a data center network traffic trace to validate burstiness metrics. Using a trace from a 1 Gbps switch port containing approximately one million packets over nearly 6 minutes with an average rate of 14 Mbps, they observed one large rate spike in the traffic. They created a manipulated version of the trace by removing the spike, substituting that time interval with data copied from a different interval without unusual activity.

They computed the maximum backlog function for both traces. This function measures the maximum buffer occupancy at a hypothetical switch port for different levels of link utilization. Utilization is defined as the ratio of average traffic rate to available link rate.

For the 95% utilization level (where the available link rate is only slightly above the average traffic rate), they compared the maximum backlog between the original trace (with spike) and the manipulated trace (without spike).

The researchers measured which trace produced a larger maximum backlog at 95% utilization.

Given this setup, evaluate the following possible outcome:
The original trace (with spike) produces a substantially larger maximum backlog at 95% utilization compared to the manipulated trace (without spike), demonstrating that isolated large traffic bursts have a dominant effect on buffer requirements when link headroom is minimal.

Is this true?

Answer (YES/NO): NO